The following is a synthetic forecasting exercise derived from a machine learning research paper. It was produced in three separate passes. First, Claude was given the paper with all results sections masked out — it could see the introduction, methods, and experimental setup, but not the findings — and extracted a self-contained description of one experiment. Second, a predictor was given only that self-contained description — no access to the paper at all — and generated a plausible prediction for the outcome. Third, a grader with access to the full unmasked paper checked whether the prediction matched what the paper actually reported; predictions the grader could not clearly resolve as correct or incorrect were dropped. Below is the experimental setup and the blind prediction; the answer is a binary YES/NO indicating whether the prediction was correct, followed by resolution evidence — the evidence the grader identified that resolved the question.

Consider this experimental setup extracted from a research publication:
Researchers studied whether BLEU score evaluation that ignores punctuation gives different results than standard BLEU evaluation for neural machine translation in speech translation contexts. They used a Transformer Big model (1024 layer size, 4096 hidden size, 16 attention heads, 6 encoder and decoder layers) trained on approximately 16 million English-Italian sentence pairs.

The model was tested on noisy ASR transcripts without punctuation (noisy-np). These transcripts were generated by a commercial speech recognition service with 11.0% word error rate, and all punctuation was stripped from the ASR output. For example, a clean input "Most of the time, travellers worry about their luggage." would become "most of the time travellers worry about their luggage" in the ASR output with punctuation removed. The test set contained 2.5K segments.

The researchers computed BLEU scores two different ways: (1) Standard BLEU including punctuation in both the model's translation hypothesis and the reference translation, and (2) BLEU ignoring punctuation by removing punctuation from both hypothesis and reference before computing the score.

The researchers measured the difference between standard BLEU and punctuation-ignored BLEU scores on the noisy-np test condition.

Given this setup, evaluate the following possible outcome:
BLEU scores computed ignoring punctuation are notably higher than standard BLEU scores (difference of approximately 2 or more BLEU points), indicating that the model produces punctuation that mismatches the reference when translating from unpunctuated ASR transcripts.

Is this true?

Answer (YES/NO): YES